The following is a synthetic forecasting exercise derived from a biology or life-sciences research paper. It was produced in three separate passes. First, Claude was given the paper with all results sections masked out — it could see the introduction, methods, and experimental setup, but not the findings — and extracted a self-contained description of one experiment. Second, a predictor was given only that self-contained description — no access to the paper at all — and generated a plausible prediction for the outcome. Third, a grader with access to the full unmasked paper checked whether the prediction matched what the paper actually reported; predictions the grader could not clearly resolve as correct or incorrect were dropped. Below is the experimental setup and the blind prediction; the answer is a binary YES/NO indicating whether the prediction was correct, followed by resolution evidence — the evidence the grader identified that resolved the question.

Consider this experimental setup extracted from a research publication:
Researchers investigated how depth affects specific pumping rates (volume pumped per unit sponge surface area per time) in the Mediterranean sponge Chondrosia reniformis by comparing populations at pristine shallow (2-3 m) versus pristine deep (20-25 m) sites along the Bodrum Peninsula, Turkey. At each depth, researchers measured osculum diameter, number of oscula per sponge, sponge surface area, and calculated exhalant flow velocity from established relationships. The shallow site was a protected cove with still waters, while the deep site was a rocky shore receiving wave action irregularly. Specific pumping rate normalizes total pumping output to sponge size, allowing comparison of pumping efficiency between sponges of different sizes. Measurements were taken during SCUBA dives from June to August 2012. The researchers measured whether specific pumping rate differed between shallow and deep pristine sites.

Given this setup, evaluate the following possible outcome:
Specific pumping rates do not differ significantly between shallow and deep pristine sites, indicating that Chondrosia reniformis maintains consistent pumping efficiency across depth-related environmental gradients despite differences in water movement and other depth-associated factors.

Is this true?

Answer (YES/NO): NO